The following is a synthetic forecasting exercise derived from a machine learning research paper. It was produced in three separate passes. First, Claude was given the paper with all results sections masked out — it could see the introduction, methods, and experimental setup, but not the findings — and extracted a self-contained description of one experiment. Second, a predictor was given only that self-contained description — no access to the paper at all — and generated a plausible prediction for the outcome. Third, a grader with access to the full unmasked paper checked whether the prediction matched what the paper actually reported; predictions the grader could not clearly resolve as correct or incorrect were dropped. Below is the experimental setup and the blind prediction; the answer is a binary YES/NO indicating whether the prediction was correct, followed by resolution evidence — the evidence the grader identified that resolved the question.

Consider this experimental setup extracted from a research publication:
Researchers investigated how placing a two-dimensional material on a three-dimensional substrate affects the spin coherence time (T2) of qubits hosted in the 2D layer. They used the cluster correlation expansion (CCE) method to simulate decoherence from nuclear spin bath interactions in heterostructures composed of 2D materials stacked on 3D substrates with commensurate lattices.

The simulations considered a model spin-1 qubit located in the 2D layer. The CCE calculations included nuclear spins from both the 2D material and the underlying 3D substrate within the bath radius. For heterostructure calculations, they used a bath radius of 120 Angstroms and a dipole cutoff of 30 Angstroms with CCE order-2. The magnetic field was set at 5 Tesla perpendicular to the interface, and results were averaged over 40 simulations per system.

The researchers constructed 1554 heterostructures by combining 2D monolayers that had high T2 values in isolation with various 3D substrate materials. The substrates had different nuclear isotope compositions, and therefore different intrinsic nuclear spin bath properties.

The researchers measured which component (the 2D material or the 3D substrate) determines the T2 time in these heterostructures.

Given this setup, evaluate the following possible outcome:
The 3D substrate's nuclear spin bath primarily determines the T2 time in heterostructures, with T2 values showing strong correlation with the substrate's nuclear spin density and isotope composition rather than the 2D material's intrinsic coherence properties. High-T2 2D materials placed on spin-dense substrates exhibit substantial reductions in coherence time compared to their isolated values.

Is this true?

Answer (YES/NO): NO